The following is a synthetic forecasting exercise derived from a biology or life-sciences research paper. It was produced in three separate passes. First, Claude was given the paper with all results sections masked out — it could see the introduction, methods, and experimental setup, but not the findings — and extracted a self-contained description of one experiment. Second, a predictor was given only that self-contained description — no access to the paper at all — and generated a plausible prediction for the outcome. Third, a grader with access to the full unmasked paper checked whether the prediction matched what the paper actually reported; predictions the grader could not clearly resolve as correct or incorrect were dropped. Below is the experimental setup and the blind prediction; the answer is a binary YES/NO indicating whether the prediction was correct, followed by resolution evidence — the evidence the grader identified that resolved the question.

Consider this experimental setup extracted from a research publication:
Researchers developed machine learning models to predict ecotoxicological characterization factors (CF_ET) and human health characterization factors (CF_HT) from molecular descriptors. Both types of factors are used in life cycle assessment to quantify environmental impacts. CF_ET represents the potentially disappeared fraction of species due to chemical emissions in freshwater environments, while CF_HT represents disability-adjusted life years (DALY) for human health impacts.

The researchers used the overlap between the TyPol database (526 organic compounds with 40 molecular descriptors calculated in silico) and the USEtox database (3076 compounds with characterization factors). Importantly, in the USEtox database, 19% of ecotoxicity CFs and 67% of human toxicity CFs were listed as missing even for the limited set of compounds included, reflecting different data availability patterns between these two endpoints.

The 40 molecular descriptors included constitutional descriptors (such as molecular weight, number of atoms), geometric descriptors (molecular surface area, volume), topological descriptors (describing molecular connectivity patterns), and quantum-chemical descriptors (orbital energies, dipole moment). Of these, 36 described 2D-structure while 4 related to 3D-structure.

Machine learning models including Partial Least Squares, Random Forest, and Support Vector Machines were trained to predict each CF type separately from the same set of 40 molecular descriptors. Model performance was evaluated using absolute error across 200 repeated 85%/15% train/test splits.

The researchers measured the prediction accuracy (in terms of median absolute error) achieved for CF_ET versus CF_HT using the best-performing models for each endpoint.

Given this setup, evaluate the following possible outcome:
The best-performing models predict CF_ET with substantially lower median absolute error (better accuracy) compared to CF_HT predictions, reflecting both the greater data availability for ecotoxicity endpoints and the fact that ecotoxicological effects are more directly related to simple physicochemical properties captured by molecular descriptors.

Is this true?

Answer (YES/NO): NO